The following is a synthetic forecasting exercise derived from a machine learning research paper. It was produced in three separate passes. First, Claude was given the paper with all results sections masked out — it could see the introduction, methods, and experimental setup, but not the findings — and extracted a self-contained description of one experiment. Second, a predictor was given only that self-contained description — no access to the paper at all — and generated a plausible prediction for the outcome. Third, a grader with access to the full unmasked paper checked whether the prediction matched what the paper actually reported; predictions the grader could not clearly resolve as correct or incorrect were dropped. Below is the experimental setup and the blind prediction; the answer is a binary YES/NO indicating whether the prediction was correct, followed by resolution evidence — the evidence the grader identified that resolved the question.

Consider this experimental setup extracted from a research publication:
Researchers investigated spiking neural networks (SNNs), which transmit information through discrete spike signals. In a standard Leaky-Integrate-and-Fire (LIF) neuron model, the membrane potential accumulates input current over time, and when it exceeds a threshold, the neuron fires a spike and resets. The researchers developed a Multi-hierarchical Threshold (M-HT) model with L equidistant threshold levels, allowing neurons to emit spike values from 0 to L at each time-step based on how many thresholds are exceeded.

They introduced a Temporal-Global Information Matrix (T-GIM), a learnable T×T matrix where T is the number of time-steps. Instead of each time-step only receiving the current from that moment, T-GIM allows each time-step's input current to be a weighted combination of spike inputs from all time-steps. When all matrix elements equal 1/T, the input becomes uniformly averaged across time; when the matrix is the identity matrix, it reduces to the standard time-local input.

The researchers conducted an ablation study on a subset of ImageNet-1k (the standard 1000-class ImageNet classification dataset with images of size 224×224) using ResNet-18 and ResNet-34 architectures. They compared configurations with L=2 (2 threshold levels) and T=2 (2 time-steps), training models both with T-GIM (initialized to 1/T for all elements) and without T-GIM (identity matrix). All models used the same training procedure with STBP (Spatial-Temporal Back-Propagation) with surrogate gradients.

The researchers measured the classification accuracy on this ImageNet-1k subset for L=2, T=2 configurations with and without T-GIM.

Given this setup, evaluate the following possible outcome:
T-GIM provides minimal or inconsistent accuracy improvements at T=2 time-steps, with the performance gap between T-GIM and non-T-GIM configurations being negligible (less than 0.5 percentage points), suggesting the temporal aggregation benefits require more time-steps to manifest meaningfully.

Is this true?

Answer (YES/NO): NO